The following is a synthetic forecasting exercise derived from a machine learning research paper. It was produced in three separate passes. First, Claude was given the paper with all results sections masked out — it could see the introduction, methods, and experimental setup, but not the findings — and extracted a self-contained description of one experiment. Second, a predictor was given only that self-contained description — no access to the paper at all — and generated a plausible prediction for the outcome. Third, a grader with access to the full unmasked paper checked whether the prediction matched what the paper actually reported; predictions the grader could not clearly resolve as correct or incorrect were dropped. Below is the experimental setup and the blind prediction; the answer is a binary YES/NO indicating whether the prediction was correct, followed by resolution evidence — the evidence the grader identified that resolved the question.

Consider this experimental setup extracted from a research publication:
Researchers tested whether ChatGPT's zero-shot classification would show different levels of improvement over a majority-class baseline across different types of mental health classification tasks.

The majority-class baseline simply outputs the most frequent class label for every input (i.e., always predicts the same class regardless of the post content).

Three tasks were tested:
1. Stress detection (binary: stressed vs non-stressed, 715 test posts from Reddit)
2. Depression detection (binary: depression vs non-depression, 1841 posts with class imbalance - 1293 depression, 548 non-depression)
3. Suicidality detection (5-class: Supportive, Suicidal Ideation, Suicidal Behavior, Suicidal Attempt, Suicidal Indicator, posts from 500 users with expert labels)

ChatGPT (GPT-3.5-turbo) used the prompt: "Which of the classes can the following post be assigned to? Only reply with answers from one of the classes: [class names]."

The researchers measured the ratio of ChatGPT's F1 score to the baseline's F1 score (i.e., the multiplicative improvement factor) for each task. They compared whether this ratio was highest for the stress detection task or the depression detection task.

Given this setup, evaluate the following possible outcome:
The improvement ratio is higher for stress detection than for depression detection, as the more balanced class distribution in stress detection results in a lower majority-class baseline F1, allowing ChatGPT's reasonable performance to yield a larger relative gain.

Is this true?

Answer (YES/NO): YES